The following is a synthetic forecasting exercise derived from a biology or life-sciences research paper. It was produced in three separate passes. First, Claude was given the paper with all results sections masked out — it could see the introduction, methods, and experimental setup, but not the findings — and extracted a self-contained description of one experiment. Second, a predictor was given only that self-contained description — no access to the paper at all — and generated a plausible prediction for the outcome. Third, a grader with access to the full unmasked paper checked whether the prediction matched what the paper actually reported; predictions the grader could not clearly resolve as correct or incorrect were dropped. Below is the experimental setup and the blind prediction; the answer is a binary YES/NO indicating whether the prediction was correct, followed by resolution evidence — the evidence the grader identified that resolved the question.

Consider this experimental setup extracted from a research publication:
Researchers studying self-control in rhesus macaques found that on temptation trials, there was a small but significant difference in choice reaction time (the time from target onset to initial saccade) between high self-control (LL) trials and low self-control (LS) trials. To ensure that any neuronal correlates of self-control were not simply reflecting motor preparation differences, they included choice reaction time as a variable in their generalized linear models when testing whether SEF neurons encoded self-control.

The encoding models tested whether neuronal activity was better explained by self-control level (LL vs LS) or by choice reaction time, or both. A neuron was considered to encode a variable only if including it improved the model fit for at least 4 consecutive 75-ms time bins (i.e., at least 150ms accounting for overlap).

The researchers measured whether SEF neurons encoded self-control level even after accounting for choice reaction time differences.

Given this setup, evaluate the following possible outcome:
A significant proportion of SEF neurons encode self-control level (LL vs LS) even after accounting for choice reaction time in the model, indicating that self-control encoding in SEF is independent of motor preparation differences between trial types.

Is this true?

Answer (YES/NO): YES